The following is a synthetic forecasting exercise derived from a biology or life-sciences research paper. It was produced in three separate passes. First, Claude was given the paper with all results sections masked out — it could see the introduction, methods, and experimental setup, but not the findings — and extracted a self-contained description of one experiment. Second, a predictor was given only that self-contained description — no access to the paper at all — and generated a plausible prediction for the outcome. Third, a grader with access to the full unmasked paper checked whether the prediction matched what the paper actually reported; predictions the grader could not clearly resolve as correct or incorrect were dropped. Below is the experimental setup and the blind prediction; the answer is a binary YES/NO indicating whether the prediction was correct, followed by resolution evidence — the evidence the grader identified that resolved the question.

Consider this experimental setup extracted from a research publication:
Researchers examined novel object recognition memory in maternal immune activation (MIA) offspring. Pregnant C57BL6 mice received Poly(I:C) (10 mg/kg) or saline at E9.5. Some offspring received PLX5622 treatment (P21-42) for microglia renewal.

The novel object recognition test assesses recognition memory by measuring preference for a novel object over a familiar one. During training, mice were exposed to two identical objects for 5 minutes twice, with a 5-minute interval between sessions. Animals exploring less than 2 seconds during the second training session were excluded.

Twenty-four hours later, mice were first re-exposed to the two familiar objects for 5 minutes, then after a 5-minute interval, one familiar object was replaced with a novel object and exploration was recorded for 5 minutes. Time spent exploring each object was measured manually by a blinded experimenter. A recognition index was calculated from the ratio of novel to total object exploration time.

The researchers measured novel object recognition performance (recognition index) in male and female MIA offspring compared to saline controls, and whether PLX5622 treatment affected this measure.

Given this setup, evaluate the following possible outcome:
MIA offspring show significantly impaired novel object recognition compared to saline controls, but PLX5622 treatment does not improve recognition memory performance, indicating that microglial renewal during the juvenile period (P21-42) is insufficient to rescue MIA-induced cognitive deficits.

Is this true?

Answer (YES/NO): NO